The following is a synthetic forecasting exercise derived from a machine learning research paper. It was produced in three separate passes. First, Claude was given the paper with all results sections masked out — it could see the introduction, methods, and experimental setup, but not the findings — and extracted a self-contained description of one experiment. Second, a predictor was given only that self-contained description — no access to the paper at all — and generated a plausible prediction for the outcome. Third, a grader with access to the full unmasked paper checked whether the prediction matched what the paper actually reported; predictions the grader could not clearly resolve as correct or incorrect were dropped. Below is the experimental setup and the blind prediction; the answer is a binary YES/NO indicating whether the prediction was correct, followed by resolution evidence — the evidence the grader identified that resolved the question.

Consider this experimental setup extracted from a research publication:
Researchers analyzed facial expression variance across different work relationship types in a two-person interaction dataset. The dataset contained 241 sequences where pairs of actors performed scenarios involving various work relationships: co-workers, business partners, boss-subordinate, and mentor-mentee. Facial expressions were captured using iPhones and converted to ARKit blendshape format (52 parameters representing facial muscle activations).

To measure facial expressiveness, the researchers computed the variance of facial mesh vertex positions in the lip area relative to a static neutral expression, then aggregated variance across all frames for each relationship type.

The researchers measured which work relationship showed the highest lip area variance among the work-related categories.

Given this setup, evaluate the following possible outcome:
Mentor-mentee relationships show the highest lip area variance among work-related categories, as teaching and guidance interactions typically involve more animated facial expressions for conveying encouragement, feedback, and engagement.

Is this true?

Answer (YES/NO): NO